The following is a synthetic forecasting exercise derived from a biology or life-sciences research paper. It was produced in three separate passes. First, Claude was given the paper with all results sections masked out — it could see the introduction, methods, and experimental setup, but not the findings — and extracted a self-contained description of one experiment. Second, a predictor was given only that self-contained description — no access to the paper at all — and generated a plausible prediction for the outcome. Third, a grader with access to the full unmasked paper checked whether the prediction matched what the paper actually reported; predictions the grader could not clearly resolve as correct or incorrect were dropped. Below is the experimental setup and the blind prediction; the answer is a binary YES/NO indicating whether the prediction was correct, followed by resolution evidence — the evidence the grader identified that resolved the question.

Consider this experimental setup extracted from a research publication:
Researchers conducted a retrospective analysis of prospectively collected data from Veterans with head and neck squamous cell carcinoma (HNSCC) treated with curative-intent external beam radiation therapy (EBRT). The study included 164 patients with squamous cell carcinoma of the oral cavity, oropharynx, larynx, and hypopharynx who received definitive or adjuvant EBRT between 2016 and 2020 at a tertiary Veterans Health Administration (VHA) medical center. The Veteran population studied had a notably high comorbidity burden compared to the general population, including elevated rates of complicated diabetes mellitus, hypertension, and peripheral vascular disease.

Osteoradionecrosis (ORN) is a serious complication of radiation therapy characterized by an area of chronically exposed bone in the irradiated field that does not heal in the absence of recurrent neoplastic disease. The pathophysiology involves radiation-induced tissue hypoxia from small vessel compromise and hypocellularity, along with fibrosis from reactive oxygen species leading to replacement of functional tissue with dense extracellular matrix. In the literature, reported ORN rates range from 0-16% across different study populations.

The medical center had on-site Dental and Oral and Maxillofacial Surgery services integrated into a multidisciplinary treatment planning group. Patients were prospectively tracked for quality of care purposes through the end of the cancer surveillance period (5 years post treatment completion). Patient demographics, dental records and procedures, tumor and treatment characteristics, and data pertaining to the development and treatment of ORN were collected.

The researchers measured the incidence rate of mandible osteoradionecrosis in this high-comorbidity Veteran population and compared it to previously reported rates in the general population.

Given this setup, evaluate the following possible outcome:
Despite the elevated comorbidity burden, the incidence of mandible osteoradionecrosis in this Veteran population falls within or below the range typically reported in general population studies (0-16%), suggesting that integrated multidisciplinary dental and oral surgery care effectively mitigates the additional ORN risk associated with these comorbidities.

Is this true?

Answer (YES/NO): NO